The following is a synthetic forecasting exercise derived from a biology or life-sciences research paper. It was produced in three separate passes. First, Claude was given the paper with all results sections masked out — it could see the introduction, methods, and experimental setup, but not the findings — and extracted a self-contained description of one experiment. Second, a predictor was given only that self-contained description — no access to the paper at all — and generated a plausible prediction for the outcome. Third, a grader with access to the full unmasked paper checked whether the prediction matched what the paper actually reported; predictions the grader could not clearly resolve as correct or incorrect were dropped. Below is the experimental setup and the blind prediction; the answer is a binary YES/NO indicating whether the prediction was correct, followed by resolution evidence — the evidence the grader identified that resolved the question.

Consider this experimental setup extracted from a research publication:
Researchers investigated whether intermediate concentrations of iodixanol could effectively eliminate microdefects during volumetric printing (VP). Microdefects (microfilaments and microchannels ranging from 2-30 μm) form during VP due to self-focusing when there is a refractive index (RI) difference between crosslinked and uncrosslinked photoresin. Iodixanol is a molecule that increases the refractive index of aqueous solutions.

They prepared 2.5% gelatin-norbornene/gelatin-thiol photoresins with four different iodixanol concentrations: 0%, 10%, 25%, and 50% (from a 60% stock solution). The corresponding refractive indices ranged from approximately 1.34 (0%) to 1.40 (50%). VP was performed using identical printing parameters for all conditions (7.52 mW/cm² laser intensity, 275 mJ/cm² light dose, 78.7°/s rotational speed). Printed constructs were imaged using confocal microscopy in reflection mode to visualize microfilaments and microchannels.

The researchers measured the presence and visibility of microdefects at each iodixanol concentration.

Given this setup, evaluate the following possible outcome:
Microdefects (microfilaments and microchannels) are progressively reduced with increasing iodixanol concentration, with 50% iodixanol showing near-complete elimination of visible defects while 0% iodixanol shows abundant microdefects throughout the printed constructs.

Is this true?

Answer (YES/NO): YES